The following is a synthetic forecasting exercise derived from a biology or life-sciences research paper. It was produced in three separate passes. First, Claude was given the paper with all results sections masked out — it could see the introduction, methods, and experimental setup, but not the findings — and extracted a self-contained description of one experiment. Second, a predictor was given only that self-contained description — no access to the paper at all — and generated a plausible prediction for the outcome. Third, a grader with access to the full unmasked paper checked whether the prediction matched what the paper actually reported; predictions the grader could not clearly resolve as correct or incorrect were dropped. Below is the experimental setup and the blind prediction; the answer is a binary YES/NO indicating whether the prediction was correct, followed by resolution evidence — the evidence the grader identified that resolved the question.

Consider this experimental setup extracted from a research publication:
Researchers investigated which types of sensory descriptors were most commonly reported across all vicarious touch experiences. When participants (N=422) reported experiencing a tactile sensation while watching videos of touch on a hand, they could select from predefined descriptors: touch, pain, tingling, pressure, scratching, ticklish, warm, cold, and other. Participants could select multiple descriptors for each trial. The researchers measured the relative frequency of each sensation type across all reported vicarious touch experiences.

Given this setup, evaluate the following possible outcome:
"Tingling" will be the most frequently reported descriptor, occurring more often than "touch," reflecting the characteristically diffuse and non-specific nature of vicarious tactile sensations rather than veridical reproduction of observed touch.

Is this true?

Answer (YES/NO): YES